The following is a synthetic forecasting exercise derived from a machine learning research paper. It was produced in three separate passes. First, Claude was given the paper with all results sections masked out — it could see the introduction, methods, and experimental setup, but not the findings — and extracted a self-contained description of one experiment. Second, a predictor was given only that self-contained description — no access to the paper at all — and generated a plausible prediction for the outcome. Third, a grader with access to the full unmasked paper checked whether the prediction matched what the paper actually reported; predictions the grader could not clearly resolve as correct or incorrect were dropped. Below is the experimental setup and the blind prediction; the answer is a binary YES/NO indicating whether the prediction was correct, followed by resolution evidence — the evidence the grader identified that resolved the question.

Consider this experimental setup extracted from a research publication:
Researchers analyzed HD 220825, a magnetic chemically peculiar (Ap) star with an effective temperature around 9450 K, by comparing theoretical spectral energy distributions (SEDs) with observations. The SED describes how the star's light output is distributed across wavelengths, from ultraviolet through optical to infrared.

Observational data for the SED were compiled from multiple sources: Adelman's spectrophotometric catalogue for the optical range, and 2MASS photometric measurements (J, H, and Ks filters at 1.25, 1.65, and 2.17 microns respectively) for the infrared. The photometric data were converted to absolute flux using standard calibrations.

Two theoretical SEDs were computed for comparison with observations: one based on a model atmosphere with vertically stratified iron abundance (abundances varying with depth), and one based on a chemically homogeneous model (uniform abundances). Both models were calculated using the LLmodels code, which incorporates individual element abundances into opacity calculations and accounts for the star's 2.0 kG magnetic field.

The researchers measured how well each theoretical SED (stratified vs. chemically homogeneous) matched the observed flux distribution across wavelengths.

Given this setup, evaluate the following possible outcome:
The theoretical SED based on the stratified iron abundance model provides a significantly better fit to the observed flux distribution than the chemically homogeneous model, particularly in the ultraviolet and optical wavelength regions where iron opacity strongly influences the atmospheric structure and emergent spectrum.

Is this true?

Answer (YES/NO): NO